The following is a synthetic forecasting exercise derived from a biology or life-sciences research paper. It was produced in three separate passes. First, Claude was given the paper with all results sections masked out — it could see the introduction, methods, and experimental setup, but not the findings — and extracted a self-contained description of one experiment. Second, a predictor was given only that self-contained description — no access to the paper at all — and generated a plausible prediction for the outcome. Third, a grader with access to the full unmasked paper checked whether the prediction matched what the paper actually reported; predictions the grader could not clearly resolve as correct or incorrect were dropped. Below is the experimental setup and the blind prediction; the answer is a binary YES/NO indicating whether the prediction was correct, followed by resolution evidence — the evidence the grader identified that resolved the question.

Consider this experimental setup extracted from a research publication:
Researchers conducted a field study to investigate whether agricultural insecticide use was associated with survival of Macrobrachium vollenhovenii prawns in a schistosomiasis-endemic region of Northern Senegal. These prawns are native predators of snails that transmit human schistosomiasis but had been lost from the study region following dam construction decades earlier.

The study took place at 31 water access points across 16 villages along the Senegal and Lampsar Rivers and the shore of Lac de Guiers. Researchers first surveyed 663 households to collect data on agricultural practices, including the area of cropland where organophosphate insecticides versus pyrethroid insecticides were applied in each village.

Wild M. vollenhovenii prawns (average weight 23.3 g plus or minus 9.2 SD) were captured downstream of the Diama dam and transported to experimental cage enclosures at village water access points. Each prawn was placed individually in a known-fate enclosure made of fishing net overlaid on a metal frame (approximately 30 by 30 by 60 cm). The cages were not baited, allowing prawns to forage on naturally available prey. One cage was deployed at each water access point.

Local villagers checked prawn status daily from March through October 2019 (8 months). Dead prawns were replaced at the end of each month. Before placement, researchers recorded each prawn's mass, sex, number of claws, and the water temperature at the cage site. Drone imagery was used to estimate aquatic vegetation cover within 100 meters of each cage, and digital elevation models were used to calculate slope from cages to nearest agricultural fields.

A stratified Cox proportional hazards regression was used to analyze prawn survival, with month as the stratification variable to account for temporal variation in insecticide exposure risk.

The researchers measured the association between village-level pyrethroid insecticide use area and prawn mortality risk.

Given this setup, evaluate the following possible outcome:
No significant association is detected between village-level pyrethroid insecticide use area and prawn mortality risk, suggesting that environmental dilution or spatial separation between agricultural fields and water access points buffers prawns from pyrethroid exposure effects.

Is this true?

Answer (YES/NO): NO